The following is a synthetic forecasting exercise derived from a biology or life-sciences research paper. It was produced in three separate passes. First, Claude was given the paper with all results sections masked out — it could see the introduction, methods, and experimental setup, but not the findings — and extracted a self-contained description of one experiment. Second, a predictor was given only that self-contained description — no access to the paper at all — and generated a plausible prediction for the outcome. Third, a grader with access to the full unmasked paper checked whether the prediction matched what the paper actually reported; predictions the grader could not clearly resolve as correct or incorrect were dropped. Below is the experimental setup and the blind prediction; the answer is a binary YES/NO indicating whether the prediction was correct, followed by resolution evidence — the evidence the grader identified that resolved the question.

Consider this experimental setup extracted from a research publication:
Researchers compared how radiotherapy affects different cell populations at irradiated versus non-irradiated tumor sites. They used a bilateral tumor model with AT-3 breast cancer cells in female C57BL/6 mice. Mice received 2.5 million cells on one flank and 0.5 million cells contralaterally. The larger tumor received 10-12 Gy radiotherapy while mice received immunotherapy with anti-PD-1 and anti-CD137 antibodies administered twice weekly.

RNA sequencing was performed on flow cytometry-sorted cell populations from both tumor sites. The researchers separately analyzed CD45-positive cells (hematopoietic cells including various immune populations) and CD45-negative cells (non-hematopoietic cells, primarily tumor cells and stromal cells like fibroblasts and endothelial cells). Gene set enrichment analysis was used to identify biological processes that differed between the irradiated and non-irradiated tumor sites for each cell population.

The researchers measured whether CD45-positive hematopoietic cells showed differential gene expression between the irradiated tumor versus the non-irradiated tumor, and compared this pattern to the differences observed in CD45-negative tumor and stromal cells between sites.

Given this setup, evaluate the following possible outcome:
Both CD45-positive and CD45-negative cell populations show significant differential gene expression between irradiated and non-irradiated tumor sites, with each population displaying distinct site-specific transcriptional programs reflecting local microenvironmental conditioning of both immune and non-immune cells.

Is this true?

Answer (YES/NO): YES